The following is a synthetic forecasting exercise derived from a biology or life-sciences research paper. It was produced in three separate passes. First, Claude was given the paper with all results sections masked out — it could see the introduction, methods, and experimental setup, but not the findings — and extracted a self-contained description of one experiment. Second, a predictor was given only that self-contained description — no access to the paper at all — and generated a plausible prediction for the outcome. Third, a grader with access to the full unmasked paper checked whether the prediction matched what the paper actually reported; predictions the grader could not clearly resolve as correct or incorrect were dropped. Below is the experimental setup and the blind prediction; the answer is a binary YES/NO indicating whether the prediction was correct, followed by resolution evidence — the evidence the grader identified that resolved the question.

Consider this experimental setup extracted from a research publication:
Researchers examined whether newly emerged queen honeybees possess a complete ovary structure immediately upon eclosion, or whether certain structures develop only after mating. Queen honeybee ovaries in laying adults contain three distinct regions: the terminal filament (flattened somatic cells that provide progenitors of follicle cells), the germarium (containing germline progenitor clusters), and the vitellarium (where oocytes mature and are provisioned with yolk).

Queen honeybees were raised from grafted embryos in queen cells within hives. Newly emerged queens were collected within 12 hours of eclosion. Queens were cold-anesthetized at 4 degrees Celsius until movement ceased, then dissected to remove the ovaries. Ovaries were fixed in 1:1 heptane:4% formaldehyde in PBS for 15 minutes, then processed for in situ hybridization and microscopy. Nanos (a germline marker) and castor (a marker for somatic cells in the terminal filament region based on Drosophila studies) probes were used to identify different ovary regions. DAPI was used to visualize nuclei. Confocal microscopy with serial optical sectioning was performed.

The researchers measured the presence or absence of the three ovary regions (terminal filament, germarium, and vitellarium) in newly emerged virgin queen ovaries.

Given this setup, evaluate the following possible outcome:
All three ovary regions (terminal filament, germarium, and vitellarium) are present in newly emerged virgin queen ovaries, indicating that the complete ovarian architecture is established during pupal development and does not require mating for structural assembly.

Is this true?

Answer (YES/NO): NO